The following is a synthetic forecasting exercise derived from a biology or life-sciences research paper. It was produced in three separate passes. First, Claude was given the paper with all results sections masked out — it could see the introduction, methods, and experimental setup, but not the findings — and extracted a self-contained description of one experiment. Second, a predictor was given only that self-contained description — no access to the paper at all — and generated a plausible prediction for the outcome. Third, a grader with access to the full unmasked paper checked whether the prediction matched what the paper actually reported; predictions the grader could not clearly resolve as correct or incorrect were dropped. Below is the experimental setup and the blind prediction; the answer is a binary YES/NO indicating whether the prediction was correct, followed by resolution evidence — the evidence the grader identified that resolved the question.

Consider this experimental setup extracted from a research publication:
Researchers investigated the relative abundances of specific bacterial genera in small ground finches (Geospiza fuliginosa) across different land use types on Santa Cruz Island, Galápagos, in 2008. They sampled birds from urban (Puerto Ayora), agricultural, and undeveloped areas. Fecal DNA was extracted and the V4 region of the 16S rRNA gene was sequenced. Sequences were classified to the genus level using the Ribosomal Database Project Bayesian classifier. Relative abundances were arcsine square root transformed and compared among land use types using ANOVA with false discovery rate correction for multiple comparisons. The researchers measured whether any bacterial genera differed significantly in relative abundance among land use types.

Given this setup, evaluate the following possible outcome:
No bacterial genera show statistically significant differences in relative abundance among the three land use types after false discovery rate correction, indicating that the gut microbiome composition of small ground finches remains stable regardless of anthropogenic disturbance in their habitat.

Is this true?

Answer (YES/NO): NO